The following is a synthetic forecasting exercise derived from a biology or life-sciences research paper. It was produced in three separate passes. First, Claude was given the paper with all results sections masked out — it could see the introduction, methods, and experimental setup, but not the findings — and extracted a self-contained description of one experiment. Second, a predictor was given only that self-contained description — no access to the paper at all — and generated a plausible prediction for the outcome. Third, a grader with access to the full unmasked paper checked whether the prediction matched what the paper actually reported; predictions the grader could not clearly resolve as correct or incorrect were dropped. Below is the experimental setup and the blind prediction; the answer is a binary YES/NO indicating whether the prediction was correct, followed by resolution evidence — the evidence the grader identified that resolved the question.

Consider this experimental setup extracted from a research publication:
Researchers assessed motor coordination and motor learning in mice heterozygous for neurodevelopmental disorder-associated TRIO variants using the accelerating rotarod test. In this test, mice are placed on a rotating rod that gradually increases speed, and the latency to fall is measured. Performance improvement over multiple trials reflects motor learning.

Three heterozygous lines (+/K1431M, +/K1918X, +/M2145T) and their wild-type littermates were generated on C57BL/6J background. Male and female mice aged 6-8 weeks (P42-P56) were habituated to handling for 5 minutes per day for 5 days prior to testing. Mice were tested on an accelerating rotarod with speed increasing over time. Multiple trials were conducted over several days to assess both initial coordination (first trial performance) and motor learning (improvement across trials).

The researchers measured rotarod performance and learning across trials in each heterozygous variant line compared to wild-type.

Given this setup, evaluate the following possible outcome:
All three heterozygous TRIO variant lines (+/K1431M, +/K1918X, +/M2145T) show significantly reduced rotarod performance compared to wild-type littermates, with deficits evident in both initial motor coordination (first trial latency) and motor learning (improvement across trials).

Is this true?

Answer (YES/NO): NO